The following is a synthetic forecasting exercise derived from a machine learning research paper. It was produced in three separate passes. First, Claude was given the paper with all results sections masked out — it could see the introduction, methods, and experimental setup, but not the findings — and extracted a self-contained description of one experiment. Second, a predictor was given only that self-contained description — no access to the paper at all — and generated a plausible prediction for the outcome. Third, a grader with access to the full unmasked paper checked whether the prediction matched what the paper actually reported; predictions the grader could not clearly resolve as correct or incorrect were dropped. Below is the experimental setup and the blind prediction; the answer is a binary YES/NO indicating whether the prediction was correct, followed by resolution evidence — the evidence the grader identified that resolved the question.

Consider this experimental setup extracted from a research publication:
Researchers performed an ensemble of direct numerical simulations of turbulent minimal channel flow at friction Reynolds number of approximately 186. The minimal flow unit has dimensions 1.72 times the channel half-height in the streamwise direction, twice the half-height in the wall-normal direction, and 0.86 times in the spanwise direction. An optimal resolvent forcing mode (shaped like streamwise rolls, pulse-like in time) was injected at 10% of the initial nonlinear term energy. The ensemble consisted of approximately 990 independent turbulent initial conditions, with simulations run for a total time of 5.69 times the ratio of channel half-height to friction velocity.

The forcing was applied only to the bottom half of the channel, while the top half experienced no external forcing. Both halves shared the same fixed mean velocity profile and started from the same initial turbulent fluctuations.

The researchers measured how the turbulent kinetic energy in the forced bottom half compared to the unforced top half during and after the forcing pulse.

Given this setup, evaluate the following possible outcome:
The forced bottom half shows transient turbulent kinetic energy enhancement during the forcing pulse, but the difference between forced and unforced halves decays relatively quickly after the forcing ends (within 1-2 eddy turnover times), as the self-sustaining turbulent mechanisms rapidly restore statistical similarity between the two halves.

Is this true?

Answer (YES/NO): YES